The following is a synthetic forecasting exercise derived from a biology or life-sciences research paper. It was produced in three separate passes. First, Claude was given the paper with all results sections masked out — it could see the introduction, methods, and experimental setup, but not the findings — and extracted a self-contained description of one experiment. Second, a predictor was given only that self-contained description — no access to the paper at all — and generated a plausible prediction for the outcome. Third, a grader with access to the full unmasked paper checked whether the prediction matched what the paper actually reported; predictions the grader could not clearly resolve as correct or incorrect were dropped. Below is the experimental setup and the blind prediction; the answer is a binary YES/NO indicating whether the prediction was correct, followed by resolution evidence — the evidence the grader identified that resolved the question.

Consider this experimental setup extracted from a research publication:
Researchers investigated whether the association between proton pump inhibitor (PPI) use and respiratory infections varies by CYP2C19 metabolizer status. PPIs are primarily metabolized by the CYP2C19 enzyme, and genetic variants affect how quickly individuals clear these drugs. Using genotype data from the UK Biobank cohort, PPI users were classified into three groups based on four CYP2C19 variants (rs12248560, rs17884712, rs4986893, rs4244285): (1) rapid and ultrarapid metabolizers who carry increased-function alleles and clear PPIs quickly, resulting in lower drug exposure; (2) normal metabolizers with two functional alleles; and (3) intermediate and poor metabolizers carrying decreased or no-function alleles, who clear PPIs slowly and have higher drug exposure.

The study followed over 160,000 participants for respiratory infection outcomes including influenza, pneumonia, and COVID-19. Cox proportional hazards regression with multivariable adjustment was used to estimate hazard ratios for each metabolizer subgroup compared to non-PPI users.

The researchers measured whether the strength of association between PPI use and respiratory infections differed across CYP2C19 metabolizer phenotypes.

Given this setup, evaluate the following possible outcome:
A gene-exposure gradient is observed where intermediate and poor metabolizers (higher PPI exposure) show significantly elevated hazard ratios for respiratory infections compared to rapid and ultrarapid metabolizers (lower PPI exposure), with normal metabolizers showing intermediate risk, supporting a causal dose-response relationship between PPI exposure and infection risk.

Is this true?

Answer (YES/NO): NO